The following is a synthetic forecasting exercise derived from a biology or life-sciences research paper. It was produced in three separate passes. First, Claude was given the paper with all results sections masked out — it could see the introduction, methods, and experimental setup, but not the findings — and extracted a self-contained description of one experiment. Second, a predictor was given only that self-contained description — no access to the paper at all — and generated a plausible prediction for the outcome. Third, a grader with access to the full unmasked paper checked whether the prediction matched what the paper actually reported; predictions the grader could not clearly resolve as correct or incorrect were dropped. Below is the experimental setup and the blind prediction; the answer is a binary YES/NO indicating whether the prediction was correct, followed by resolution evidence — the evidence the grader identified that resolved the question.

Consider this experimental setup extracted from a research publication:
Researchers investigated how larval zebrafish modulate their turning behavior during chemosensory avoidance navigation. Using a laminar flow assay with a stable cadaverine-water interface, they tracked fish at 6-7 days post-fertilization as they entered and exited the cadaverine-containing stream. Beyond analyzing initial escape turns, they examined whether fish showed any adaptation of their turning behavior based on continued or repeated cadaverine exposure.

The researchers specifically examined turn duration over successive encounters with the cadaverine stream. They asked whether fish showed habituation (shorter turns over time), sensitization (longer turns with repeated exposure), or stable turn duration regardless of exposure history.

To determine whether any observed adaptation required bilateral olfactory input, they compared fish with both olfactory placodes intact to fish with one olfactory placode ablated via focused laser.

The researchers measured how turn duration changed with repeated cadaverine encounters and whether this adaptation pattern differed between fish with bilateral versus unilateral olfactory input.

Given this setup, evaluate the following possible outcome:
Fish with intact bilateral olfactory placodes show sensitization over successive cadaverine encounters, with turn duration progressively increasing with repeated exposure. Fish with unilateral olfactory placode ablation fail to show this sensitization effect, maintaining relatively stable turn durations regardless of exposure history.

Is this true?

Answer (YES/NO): NO